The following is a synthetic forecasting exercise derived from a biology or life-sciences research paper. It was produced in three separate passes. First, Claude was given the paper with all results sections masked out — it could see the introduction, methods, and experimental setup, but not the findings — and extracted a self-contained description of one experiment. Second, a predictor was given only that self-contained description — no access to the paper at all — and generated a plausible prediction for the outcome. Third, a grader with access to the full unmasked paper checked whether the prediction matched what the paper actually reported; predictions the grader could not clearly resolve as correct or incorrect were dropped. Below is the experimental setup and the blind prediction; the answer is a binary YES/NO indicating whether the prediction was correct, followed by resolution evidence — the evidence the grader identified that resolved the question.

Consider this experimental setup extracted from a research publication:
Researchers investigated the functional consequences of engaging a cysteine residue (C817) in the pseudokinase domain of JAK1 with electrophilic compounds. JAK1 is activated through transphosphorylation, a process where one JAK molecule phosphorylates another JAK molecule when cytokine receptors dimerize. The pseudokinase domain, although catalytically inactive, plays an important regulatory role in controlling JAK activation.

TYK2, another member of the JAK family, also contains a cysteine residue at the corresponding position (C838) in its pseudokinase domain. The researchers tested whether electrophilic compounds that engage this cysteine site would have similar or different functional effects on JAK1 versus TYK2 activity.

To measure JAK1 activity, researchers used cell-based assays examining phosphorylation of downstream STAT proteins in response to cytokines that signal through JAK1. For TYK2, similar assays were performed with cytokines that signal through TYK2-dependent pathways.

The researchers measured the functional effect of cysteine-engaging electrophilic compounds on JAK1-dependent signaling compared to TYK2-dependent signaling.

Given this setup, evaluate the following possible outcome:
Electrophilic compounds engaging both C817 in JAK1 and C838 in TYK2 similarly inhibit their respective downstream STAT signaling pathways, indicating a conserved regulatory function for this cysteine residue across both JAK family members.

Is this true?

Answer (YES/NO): NO